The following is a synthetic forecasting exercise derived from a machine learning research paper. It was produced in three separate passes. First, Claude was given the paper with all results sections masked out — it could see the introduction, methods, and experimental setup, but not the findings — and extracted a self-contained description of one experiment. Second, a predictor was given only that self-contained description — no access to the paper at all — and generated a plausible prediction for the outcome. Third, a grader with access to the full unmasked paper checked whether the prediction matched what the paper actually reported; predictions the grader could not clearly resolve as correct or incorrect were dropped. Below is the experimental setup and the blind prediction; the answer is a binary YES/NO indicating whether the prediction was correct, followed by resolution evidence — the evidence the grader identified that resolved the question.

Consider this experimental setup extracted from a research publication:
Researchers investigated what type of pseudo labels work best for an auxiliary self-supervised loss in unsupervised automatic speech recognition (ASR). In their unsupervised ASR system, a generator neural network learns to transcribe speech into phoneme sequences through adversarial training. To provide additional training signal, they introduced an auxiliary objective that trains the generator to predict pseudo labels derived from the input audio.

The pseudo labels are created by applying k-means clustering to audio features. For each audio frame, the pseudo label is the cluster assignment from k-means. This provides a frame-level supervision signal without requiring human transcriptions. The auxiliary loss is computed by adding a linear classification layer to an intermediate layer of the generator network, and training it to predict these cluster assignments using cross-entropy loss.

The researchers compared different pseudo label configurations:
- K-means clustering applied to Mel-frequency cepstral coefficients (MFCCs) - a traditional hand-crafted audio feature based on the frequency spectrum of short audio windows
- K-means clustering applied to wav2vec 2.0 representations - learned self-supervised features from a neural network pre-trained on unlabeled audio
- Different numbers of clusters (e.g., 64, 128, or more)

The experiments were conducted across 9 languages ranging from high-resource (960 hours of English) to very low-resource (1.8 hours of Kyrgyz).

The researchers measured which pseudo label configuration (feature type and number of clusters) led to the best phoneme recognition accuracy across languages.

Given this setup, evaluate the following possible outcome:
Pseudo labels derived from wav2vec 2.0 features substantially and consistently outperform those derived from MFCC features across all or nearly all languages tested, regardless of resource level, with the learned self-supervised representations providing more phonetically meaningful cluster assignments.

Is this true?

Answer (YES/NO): NO